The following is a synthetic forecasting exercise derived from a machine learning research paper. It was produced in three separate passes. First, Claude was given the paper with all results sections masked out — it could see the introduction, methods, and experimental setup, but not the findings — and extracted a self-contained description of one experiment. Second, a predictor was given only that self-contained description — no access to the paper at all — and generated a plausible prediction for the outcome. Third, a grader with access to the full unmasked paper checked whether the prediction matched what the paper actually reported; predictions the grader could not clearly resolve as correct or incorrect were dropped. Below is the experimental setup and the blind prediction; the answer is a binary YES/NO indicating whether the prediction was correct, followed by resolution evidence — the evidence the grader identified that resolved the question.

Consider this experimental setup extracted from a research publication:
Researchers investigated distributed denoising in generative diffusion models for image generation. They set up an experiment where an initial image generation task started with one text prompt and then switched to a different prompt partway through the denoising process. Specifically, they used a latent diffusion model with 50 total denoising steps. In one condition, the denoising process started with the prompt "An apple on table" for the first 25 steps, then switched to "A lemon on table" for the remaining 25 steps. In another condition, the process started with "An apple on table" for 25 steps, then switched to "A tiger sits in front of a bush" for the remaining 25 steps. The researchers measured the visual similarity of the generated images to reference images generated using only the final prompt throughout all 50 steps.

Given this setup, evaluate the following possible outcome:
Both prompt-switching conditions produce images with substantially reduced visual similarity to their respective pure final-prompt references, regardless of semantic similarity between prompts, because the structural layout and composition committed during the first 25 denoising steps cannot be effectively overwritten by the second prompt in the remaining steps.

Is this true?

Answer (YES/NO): NO